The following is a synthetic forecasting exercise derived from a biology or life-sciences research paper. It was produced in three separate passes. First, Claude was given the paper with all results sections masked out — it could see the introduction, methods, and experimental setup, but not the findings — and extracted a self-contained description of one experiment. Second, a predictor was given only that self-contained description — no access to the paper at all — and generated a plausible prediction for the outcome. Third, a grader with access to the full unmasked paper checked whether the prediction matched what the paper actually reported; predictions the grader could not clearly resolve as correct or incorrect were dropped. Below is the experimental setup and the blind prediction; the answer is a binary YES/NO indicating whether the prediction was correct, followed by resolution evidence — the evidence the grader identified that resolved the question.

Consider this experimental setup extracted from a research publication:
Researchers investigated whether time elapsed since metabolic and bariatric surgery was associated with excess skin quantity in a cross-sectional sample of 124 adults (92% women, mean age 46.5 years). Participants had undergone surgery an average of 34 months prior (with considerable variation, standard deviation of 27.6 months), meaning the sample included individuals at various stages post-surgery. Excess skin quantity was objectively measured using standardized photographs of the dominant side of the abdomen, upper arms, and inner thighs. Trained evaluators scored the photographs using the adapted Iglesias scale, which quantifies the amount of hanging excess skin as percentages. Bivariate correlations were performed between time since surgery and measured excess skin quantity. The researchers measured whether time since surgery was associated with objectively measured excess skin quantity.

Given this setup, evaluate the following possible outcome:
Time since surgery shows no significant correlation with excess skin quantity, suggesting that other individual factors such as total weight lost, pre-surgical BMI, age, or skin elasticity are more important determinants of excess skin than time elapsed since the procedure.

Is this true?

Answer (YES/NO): YES